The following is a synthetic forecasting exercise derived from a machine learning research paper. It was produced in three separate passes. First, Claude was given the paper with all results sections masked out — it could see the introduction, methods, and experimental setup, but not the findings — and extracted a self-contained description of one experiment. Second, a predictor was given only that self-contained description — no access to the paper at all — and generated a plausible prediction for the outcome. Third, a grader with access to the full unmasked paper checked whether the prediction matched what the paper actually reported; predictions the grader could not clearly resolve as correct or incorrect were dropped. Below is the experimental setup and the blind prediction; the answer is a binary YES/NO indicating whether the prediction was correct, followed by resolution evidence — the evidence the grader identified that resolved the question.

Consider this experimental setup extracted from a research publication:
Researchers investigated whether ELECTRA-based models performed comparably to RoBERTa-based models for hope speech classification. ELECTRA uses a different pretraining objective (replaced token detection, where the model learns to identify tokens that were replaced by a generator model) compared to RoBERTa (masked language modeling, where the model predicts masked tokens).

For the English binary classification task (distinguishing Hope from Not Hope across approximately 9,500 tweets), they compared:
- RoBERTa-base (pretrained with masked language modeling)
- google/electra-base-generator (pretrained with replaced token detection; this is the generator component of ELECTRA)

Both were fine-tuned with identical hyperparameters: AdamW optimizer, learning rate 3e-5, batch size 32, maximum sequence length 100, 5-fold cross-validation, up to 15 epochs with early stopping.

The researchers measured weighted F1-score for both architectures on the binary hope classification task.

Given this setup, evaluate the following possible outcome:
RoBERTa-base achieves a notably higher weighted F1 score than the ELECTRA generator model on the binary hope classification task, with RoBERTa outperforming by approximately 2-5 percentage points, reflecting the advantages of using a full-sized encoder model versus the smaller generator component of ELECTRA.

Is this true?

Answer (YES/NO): NO